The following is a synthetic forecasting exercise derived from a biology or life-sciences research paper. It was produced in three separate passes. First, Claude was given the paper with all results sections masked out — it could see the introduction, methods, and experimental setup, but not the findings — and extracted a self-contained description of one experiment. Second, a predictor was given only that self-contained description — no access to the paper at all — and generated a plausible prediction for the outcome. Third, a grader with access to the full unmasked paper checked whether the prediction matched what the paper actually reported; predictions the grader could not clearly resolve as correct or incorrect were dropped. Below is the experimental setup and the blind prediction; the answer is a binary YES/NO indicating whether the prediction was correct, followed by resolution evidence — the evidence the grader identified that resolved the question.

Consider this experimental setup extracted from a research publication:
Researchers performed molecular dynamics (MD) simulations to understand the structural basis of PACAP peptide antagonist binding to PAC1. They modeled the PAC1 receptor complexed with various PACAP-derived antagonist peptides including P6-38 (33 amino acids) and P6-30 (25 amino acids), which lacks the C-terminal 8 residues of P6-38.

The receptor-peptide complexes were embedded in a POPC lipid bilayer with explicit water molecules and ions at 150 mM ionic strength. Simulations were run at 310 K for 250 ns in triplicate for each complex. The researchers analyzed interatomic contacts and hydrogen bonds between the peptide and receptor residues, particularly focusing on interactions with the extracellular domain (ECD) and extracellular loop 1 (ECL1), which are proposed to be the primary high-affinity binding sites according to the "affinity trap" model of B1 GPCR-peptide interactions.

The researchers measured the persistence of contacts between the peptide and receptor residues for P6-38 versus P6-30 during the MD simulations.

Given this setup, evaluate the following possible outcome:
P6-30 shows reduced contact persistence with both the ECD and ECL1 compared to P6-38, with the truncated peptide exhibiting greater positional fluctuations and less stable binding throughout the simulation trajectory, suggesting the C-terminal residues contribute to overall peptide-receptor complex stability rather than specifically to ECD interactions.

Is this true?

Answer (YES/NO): NO